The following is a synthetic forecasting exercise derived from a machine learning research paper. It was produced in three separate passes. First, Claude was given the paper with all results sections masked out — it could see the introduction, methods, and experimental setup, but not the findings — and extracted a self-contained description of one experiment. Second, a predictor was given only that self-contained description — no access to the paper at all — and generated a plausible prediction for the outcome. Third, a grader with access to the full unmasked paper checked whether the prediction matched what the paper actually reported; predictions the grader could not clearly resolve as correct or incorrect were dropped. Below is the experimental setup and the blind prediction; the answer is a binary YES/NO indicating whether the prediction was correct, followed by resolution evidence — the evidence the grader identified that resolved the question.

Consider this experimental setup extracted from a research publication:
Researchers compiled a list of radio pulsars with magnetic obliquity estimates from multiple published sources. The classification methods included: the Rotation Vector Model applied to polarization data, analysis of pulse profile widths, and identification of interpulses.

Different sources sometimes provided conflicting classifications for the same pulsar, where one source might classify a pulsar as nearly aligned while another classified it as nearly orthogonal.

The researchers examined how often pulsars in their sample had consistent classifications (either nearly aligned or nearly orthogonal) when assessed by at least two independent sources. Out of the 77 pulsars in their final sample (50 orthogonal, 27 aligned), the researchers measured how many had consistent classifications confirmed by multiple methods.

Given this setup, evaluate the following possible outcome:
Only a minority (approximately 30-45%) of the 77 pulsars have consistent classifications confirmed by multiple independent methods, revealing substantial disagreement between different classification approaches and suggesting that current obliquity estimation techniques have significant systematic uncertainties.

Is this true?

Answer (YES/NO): NO